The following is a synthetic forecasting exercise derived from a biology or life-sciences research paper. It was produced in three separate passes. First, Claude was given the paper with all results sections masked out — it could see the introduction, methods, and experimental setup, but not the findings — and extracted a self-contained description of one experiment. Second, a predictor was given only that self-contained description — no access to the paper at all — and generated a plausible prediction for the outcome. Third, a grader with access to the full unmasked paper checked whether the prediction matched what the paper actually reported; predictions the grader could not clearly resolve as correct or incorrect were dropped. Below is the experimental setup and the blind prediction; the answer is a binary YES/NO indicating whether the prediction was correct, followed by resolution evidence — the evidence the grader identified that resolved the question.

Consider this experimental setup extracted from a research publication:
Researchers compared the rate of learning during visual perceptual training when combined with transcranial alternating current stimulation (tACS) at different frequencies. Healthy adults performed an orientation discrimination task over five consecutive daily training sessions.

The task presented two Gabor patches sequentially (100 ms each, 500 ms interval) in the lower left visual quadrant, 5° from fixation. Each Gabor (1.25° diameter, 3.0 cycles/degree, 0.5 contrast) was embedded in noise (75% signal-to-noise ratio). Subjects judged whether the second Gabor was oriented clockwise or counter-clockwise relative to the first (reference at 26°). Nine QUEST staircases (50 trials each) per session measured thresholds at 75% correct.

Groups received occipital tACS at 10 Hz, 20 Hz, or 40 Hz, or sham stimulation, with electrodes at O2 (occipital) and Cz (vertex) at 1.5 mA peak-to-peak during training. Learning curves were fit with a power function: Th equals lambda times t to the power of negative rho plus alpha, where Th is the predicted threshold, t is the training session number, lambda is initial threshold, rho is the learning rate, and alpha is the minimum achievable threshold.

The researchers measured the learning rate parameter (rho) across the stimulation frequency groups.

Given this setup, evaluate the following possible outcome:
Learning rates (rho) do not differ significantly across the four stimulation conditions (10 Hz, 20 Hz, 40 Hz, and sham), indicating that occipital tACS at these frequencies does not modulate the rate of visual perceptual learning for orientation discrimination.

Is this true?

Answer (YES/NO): NO